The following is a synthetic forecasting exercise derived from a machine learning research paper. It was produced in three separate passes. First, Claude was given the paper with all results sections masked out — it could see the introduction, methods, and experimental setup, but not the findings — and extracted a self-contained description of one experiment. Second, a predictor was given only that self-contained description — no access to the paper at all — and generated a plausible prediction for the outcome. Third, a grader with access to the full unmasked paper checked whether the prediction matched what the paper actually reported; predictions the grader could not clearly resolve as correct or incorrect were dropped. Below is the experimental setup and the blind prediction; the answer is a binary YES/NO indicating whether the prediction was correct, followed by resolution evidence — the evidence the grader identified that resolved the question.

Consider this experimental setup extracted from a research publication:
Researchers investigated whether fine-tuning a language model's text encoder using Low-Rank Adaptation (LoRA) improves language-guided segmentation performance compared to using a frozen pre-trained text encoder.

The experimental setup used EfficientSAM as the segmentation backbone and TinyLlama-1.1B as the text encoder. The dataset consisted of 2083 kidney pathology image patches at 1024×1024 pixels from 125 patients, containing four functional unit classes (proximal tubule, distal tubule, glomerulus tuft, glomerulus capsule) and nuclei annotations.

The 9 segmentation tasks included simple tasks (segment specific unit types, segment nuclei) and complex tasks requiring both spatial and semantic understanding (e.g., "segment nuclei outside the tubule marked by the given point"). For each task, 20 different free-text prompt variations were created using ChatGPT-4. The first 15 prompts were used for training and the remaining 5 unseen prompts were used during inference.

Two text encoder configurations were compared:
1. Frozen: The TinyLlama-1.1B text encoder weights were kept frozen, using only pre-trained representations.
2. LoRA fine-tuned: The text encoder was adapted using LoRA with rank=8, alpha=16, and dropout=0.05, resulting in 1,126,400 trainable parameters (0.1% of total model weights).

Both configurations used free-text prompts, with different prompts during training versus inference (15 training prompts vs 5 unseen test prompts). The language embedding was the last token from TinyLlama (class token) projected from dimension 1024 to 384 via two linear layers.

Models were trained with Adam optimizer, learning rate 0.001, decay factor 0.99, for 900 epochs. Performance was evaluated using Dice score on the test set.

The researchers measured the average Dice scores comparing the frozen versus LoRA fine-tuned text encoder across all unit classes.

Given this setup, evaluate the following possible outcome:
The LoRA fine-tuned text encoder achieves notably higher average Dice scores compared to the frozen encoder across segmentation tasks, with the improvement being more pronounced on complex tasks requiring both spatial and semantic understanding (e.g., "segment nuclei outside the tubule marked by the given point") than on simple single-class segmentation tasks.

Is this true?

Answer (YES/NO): NO